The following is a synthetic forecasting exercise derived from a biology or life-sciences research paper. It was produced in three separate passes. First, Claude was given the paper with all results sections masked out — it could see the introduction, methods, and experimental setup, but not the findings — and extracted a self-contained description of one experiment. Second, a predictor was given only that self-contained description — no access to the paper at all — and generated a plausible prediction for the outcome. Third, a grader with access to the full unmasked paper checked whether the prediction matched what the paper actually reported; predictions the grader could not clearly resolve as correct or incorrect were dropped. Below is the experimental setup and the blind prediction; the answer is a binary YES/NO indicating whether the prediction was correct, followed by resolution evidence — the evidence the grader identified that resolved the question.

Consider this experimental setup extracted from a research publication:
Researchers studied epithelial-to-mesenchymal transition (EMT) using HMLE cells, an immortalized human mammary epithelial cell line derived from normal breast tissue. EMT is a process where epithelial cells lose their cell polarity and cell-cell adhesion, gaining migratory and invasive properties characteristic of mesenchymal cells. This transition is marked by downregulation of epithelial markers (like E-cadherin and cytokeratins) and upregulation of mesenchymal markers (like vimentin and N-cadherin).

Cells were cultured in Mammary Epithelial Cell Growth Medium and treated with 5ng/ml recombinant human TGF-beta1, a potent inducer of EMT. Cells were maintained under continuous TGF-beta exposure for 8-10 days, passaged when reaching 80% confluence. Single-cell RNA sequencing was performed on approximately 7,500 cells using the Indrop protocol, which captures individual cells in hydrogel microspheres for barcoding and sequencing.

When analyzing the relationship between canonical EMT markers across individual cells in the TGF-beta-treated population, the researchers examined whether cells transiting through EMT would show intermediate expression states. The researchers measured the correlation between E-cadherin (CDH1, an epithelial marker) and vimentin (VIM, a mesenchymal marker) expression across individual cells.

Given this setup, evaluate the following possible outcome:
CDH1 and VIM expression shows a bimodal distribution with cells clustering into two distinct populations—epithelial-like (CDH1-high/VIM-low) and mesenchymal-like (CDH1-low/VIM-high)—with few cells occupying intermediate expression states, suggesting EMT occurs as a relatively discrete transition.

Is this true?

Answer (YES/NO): NO